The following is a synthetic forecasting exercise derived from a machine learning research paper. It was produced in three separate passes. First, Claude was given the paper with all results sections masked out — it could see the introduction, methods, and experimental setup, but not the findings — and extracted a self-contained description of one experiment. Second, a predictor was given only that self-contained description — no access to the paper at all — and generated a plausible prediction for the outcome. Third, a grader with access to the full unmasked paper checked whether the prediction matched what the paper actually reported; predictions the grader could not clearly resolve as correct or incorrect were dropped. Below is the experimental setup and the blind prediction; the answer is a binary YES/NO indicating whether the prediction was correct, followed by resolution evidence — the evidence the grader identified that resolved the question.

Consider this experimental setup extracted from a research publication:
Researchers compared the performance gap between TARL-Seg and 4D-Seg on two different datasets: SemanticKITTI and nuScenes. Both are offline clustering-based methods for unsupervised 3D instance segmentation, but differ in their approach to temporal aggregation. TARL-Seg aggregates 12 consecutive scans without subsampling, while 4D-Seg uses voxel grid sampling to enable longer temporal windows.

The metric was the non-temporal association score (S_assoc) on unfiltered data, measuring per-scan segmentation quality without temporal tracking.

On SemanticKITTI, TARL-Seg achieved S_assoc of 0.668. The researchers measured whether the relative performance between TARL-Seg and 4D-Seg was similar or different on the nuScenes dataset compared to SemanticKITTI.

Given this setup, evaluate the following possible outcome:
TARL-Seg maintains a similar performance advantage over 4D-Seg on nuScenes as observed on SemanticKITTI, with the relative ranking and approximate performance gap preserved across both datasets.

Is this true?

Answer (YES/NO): NO